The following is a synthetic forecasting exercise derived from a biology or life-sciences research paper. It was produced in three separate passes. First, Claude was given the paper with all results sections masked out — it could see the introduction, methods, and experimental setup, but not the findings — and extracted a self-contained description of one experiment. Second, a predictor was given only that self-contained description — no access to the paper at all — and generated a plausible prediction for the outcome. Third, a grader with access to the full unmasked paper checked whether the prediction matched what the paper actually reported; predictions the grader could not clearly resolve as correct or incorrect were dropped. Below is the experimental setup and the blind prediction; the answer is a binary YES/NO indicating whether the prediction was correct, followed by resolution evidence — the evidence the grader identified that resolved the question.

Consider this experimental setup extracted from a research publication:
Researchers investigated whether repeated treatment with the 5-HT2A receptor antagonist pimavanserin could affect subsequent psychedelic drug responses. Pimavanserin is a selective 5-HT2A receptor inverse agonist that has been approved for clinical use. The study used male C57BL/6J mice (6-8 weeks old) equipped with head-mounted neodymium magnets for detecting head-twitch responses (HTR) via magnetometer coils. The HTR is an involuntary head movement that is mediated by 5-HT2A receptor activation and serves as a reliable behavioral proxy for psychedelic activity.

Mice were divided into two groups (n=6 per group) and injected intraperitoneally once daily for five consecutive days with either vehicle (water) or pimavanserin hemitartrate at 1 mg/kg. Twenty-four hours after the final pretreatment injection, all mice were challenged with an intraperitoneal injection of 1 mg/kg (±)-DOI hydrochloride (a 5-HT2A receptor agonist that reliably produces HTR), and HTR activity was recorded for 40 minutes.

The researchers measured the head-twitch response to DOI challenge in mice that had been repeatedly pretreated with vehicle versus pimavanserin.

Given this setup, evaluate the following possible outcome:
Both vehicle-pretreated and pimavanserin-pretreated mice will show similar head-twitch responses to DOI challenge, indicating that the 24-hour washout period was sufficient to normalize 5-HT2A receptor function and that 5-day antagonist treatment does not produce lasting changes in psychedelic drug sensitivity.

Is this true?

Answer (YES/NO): YES